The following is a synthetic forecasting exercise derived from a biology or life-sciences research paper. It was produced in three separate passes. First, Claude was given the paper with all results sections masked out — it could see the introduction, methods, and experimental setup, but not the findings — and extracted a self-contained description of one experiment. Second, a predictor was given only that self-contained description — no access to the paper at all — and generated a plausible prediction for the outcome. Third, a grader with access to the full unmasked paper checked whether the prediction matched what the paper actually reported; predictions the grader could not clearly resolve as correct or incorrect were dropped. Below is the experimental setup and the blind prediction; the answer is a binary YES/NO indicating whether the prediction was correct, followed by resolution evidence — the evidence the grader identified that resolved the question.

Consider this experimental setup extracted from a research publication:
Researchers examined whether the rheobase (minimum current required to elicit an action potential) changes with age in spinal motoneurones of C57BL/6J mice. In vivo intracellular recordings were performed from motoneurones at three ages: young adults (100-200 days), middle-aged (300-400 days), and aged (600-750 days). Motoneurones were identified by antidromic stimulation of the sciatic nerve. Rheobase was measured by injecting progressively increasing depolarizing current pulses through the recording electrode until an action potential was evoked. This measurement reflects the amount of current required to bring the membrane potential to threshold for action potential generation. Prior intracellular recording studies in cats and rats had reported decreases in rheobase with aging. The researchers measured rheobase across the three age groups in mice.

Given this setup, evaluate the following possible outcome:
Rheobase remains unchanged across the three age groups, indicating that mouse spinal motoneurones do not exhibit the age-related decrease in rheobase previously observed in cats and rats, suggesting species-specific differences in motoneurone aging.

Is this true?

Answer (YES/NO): YES